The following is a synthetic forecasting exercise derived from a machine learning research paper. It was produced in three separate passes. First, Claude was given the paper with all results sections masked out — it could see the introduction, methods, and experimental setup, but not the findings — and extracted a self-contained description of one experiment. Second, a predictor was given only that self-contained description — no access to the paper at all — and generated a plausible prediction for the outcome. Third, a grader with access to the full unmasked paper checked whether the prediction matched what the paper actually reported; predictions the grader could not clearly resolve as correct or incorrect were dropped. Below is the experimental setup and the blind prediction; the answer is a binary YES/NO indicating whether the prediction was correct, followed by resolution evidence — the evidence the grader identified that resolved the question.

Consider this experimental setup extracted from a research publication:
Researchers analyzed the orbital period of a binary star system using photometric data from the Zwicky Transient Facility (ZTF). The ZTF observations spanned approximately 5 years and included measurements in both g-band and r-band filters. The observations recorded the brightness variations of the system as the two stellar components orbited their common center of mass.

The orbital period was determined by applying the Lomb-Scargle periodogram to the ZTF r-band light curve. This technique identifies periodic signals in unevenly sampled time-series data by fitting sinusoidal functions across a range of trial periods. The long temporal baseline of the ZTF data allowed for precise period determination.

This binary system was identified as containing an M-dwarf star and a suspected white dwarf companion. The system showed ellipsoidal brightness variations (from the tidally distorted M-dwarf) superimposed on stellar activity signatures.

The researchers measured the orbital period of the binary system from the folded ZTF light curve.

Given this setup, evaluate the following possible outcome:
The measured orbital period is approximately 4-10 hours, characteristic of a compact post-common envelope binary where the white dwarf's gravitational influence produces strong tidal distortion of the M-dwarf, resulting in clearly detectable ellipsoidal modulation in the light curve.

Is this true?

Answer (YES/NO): YES